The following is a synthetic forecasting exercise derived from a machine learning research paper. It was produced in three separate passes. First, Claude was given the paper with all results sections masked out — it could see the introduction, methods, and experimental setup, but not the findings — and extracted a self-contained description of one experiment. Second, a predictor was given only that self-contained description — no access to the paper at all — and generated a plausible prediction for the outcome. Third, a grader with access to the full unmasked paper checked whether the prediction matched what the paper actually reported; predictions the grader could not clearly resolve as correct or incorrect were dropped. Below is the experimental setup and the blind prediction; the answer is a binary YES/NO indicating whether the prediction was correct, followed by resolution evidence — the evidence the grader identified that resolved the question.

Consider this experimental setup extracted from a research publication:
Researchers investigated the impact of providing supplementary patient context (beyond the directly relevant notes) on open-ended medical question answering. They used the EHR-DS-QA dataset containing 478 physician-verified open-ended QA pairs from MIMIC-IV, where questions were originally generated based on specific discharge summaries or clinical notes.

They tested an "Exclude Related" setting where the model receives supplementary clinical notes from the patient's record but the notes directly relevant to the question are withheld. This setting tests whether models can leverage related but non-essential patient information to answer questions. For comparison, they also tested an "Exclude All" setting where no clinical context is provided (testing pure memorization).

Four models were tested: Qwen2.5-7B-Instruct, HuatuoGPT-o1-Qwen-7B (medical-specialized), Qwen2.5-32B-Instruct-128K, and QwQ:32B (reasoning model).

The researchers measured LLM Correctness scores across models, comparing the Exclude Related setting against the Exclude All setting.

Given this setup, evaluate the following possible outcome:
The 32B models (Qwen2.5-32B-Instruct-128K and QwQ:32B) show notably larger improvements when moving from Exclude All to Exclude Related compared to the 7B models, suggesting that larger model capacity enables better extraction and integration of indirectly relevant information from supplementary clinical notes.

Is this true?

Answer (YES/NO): NO